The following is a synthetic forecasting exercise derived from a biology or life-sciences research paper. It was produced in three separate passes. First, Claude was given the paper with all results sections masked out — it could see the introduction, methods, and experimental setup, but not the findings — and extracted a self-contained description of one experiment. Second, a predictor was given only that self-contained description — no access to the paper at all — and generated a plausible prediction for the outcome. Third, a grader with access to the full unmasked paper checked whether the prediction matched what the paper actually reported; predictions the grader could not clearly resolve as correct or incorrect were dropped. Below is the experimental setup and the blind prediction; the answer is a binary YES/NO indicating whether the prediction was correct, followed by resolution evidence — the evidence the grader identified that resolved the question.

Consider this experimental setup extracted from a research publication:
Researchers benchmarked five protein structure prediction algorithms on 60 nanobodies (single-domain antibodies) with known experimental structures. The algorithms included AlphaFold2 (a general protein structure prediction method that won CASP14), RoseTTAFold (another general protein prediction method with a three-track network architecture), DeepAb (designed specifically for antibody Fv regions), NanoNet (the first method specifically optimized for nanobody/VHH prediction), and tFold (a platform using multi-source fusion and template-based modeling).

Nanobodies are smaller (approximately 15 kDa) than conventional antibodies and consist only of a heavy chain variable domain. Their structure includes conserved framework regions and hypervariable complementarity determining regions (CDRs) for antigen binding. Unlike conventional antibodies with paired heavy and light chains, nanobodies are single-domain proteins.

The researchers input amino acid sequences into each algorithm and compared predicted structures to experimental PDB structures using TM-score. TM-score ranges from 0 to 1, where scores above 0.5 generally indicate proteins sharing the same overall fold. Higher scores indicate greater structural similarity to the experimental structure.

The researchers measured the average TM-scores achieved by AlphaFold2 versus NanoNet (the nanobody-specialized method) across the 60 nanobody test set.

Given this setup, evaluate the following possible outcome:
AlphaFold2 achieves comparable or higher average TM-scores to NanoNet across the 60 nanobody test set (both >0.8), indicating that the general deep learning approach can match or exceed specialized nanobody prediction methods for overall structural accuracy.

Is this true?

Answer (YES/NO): NO